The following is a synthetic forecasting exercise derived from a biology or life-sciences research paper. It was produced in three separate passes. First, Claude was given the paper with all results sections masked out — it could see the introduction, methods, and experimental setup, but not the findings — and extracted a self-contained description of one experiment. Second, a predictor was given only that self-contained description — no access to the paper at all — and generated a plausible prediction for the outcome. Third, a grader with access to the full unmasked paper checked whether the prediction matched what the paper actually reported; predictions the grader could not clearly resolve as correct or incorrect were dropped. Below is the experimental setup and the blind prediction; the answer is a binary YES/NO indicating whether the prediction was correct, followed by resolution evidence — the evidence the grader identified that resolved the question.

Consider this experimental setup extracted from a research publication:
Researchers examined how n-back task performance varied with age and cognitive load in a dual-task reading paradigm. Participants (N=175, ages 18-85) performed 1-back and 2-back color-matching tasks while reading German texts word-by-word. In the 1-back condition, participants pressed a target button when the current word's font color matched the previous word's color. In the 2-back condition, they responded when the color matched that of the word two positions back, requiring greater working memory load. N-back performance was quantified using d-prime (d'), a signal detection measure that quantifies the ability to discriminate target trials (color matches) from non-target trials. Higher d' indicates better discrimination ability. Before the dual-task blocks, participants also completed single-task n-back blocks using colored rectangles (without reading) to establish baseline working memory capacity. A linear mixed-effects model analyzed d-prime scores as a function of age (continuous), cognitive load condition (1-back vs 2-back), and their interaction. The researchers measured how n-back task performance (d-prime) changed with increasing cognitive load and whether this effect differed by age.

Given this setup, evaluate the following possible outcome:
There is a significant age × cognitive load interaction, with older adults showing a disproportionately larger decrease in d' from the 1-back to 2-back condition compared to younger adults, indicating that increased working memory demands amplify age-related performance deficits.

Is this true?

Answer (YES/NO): NO